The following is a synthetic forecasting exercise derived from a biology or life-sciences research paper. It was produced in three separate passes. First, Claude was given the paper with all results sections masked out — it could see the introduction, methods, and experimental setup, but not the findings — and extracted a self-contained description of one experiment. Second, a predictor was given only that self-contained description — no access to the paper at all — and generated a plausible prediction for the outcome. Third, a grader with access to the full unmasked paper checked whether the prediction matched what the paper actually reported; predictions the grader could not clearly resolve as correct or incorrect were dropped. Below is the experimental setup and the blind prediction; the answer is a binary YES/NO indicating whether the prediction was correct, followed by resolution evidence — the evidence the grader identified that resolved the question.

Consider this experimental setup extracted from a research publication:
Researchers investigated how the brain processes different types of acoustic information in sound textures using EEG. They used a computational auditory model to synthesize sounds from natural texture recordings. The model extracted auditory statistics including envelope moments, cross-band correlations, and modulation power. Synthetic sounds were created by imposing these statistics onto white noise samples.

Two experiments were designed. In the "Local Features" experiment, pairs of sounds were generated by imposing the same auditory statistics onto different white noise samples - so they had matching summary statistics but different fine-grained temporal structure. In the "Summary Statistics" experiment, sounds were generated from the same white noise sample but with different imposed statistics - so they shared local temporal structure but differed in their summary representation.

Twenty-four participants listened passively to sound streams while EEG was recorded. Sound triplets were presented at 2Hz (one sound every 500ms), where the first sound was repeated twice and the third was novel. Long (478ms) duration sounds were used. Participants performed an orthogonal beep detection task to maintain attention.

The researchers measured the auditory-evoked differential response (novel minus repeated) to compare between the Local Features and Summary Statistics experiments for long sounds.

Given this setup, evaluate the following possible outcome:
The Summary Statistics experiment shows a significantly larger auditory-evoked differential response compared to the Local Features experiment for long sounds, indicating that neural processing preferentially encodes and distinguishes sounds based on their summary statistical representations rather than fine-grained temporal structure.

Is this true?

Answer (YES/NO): YES